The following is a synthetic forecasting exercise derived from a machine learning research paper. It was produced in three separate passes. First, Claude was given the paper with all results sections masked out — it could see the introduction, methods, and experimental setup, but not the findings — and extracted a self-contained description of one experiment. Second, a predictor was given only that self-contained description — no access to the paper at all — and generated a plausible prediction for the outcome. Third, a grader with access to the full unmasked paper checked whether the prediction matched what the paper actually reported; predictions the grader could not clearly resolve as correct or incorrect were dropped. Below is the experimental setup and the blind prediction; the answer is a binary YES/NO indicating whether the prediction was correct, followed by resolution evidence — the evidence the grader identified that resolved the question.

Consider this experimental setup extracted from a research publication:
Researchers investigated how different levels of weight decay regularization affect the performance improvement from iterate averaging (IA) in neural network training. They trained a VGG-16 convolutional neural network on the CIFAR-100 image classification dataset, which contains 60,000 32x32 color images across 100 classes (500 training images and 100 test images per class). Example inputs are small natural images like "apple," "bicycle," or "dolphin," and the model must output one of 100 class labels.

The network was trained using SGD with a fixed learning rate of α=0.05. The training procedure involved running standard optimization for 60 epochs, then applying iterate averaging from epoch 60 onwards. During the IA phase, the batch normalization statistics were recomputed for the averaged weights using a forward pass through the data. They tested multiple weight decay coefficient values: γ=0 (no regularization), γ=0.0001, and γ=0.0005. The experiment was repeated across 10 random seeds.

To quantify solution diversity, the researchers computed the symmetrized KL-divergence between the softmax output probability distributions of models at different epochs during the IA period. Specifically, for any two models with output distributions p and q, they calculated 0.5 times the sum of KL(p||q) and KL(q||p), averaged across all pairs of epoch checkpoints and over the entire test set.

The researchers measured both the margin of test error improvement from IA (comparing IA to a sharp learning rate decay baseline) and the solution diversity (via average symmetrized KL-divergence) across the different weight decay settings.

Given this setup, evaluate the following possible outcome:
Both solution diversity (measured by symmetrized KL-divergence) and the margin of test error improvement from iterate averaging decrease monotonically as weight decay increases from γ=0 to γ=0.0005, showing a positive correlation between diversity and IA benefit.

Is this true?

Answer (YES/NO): NO